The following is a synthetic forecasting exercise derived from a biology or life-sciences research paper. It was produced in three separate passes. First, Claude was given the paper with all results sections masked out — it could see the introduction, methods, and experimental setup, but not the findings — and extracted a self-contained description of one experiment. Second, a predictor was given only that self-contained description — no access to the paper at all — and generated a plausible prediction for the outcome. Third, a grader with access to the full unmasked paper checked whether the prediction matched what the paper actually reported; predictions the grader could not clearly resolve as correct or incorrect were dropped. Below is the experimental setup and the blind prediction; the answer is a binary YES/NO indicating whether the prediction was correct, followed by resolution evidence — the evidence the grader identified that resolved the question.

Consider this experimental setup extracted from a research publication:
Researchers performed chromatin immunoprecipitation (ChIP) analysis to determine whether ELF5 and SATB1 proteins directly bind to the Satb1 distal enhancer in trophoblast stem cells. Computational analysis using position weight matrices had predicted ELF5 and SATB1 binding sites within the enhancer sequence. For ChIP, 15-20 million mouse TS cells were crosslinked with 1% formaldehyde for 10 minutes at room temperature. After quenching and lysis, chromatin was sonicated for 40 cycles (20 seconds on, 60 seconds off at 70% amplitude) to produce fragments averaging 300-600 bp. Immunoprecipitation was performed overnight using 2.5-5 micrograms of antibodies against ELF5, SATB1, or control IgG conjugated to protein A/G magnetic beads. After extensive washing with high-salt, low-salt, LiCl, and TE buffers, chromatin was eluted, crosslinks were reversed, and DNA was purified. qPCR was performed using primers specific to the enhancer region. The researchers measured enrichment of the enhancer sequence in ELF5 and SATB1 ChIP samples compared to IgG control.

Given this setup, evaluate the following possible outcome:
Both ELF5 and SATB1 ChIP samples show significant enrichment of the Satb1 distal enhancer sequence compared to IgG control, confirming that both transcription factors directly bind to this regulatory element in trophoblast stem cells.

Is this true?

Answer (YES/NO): YES